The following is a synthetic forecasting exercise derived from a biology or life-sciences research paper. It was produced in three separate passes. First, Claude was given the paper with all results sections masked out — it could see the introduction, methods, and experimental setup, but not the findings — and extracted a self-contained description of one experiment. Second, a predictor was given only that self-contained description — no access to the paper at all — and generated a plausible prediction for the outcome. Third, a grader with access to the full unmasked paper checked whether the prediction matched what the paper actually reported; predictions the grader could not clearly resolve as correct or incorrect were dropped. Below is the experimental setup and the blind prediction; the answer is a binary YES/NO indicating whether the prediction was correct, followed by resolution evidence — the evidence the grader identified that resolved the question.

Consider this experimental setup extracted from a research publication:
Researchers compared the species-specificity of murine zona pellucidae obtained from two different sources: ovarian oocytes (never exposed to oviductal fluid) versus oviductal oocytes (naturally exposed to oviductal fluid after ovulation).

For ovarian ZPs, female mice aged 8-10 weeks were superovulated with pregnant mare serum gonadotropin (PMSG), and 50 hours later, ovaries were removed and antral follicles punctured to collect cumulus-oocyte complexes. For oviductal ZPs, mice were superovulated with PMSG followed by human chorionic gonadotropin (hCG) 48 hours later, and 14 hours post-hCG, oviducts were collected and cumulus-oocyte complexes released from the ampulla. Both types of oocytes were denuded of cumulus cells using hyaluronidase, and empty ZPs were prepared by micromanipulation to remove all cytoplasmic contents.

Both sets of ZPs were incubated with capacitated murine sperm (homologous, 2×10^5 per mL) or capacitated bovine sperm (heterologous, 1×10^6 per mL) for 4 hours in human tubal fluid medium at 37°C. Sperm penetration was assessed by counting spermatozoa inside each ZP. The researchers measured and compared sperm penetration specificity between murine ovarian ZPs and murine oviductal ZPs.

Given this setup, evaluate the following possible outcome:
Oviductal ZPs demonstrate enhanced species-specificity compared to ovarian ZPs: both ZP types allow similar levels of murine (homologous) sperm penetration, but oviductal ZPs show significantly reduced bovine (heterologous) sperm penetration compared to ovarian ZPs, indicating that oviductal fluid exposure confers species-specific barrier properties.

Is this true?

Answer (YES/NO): YES